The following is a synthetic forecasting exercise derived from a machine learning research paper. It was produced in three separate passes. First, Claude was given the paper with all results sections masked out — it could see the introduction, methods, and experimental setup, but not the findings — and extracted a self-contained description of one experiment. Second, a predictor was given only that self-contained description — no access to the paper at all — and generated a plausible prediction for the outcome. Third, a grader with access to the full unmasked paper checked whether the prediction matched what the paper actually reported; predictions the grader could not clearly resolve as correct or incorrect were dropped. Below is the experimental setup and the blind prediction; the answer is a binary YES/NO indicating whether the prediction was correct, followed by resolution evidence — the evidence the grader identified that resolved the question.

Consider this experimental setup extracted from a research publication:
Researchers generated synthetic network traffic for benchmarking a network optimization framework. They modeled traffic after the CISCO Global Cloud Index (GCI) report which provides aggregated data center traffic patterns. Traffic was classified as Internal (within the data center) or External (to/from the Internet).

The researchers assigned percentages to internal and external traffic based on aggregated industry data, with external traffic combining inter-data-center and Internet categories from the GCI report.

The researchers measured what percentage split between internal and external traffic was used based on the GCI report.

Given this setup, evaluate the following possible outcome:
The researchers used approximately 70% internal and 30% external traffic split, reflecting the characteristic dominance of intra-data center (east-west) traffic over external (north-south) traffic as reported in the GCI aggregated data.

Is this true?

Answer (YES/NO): YES